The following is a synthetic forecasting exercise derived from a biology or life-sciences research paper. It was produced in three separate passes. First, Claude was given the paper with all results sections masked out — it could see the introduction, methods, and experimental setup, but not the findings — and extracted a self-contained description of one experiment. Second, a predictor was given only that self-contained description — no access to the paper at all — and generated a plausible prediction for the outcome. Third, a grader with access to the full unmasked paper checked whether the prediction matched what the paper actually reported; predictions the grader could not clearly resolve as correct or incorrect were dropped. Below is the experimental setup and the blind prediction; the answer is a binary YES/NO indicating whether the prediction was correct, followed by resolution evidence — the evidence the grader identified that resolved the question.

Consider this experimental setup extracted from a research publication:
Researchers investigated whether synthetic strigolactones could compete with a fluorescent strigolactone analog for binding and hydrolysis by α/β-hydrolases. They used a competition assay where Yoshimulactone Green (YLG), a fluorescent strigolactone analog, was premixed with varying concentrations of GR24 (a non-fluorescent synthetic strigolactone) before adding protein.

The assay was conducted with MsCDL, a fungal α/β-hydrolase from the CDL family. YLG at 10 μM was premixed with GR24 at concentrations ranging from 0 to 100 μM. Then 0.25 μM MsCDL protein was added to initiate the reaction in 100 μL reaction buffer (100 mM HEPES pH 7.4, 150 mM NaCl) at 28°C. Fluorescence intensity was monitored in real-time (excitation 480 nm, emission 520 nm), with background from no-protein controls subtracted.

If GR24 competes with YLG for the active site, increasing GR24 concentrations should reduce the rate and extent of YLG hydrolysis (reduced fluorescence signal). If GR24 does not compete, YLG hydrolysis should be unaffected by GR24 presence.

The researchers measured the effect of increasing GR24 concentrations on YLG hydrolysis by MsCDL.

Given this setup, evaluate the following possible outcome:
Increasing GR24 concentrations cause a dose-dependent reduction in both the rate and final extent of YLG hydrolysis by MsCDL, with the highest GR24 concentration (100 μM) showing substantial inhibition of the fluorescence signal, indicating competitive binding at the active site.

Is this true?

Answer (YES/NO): YES